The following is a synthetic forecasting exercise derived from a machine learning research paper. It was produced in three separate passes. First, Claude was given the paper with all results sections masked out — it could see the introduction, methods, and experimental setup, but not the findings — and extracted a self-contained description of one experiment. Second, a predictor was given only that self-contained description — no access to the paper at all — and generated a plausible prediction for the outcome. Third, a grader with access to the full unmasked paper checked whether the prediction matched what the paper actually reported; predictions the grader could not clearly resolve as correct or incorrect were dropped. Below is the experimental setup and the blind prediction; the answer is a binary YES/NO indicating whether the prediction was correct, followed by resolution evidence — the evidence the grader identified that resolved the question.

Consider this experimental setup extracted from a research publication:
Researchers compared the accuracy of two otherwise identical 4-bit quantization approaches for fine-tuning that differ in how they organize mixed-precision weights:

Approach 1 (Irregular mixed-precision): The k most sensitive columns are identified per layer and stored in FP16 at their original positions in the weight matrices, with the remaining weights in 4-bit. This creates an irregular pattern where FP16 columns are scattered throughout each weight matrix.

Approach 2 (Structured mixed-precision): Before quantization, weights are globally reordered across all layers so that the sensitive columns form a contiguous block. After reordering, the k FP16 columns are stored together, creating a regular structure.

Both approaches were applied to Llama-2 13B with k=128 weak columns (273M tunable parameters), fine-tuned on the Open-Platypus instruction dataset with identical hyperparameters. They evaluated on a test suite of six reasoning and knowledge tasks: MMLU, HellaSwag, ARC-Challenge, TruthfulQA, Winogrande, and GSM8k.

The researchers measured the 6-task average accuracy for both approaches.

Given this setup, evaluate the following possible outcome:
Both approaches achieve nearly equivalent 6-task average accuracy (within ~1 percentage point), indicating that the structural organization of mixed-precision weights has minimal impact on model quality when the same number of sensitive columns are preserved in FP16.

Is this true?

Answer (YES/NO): YES